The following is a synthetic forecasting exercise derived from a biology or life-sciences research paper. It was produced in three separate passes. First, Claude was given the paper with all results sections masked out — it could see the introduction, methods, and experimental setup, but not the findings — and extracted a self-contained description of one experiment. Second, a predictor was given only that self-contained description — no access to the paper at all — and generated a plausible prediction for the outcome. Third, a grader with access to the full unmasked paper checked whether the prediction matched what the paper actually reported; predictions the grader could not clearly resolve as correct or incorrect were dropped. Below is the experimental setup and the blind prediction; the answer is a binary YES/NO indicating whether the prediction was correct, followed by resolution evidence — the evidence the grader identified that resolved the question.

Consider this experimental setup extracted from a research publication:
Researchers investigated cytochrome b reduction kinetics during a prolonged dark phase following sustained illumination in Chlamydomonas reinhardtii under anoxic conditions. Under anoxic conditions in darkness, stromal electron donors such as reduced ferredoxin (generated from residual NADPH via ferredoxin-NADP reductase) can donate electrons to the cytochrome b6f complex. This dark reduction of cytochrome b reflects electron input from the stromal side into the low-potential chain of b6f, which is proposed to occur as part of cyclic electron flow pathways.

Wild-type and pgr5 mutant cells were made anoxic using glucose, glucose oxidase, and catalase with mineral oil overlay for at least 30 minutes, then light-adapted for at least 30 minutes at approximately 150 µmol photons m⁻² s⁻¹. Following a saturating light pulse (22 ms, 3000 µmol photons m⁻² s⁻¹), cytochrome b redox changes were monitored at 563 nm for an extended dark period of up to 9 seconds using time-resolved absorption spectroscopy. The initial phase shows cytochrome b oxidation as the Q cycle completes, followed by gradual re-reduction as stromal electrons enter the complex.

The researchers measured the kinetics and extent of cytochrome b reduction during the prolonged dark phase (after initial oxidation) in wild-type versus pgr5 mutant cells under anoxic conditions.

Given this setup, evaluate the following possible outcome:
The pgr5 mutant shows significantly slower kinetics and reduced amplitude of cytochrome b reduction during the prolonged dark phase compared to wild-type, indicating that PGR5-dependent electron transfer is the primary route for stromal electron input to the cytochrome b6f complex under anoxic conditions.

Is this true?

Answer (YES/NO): NO